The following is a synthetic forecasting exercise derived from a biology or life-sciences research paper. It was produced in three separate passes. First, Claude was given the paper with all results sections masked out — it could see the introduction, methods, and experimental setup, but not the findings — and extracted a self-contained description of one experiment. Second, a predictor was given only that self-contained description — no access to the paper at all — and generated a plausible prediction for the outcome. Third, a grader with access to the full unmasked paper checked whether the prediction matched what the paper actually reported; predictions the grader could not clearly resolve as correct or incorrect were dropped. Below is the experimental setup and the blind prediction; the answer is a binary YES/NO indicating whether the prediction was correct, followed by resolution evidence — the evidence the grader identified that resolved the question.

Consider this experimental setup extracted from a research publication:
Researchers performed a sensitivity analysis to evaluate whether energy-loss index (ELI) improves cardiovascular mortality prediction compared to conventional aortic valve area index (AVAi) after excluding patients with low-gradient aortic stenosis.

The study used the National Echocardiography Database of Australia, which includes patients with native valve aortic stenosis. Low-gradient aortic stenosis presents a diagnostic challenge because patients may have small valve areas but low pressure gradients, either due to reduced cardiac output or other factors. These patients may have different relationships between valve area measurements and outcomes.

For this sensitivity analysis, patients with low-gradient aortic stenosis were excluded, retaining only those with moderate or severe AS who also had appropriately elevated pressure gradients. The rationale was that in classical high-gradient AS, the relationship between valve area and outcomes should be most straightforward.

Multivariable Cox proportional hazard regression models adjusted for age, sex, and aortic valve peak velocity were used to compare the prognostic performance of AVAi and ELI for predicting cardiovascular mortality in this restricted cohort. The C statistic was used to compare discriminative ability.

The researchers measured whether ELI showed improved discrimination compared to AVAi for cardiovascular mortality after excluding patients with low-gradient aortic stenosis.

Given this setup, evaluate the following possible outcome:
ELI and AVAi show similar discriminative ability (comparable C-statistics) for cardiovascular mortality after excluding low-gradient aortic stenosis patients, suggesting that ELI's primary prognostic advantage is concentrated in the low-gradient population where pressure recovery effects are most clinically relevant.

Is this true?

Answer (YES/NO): NO